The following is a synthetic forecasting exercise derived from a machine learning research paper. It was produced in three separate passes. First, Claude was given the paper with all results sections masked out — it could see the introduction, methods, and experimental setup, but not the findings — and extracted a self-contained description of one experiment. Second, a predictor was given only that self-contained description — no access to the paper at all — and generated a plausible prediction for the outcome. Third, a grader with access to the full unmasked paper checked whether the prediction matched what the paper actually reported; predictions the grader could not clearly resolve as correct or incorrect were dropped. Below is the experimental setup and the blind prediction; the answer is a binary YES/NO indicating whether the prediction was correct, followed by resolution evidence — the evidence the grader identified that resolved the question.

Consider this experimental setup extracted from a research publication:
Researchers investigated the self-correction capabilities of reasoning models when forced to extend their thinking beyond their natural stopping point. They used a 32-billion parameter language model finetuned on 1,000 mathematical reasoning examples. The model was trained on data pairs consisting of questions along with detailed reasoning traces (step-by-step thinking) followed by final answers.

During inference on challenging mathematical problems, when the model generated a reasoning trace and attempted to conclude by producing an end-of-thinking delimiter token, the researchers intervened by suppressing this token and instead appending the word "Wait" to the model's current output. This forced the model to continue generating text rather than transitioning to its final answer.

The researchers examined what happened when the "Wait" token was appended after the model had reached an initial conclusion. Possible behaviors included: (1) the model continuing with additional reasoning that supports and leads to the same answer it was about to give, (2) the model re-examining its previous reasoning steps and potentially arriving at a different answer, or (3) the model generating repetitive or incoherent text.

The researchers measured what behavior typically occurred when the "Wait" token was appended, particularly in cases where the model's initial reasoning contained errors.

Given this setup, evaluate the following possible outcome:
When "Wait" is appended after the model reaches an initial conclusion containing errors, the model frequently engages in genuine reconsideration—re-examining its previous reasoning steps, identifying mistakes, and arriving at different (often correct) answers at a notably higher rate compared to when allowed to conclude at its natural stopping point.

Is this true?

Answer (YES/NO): YES